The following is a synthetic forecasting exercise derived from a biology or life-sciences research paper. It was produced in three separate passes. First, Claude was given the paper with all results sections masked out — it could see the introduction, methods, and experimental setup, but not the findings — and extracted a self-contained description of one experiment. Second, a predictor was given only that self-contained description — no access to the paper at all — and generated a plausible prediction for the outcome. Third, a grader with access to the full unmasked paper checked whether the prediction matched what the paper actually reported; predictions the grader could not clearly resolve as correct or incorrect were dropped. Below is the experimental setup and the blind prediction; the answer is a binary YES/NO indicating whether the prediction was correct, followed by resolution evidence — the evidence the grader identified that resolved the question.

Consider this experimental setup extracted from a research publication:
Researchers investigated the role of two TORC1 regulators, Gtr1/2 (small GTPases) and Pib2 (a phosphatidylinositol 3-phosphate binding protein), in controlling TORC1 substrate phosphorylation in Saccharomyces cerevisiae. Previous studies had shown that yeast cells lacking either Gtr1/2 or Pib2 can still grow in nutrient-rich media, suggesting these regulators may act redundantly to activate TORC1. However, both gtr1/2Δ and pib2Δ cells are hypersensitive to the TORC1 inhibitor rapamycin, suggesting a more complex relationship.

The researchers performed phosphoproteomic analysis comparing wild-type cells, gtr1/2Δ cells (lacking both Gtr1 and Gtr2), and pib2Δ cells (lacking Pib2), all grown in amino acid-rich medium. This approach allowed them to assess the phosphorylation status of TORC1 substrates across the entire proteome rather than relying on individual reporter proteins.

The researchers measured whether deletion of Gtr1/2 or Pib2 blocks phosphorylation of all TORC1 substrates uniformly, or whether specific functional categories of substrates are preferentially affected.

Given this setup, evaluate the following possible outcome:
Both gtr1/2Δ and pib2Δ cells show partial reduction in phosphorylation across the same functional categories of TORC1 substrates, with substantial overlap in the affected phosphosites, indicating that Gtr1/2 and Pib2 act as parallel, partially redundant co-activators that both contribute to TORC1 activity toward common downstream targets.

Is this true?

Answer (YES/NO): NO